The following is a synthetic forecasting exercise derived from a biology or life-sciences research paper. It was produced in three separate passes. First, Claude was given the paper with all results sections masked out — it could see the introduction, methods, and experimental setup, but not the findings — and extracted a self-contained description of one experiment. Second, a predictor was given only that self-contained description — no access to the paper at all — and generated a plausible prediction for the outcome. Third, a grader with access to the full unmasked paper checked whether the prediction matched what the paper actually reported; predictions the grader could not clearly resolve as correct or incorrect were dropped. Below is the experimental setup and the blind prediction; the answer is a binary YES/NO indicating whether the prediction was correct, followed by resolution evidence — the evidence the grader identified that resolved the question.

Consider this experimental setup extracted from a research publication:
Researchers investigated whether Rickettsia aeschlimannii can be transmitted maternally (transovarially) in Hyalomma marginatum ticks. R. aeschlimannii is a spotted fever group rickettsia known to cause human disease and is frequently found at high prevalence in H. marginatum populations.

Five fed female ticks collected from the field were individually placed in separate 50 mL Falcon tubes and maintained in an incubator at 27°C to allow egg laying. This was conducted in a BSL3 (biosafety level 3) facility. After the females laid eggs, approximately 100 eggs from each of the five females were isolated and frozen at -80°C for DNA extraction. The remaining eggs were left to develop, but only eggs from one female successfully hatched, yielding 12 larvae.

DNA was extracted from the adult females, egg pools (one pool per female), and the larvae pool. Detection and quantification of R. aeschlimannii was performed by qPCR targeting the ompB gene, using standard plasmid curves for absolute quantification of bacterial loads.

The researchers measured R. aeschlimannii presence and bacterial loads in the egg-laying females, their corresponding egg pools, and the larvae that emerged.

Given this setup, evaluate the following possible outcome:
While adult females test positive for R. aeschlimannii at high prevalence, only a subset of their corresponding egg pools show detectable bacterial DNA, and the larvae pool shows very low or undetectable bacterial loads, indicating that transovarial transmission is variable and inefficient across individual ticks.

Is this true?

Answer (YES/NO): NO